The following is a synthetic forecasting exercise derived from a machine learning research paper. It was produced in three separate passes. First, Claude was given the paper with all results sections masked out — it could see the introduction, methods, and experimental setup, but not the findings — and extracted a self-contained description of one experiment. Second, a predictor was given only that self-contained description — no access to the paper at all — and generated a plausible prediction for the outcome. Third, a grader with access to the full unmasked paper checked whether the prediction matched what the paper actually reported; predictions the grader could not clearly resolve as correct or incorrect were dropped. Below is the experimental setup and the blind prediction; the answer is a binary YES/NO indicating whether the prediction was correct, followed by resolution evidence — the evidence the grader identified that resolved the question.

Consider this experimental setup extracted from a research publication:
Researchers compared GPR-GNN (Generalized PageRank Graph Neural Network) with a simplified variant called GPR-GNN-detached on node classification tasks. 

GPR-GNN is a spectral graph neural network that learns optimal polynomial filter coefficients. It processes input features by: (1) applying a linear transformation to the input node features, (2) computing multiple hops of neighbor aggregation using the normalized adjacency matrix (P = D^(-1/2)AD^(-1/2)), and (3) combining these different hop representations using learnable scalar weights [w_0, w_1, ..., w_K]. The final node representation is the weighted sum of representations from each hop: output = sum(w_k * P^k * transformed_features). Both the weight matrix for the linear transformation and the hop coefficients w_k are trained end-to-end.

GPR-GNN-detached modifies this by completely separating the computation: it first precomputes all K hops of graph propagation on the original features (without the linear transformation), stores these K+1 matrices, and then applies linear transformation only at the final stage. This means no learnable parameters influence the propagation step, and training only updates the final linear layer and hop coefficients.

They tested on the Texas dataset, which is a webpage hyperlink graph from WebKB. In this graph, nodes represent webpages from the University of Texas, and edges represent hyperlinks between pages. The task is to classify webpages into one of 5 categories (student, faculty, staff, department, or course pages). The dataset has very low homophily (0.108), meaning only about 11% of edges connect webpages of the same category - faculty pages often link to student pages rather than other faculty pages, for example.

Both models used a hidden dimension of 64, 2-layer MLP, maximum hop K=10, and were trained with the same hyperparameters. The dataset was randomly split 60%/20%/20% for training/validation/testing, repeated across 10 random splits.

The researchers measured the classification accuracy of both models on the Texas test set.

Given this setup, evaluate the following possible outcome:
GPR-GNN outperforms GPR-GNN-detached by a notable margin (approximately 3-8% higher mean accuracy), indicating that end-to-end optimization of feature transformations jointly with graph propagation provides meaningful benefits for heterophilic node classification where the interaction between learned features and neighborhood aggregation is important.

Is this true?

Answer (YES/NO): YES